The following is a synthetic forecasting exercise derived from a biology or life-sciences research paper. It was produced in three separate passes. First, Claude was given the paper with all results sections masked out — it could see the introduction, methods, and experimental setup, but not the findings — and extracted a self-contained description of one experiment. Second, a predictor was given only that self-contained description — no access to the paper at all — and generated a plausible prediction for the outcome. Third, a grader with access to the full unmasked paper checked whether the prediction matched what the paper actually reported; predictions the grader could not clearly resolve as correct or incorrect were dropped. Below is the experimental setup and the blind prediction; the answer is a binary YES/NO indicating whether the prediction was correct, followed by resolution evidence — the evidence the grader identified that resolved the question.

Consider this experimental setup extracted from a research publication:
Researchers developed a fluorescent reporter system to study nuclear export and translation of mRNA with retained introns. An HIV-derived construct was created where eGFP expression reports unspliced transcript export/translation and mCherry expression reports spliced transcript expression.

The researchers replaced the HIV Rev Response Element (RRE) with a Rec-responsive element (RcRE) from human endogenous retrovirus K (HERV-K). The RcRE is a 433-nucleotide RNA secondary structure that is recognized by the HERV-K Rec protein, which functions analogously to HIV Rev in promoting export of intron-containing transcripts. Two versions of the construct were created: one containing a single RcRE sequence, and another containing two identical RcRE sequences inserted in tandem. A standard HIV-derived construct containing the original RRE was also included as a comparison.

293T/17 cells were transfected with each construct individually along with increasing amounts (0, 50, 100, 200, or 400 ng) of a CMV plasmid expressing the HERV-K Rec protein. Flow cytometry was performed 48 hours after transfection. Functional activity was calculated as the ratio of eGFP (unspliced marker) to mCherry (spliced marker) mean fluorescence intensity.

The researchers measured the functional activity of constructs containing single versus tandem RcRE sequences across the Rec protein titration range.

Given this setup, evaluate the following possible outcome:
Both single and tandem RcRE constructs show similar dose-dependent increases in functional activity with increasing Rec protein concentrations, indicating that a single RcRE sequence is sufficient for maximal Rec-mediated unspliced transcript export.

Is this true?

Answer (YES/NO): NO